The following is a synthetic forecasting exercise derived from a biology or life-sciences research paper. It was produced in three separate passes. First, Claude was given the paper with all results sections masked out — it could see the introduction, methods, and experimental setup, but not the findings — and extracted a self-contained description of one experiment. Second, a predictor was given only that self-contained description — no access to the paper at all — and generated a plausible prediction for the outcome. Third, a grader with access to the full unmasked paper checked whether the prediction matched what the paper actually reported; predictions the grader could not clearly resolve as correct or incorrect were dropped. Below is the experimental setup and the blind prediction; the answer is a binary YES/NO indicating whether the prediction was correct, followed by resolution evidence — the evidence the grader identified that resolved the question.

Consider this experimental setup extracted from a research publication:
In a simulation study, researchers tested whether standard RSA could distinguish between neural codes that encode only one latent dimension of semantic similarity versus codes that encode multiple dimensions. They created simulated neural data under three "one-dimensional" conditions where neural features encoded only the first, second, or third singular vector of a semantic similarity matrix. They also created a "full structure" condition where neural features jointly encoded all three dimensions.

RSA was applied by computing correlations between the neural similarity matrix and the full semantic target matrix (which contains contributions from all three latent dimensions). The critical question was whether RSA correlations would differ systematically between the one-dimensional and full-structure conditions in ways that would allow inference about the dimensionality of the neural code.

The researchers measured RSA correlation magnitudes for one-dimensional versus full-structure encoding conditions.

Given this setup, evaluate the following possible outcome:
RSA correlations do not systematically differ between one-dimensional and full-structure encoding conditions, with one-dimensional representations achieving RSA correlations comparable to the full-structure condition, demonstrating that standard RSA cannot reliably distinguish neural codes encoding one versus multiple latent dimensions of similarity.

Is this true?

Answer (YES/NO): NO